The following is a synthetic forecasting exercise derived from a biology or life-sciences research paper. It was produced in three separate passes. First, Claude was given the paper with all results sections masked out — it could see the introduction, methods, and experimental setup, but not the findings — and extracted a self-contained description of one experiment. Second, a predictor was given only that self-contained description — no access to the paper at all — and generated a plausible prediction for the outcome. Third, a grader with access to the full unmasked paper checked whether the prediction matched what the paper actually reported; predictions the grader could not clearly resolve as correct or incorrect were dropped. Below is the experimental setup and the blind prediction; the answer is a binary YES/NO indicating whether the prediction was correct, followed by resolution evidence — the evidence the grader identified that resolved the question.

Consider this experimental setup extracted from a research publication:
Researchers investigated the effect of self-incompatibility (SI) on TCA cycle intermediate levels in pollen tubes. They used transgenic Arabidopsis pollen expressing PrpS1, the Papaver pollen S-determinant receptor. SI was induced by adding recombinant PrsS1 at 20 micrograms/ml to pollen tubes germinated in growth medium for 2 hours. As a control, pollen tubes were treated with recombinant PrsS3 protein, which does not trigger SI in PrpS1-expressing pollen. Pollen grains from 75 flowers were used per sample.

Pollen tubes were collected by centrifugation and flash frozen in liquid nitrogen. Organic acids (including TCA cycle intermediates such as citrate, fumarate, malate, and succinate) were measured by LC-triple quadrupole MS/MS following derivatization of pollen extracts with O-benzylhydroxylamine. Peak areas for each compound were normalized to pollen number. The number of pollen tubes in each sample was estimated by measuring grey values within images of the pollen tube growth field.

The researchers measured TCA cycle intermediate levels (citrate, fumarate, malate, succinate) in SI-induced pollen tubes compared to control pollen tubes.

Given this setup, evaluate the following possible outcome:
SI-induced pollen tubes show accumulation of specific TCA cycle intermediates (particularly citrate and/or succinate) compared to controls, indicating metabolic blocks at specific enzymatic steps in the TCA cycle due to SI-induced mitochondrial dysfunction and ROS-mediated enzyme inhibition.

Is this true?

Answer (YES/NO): NO